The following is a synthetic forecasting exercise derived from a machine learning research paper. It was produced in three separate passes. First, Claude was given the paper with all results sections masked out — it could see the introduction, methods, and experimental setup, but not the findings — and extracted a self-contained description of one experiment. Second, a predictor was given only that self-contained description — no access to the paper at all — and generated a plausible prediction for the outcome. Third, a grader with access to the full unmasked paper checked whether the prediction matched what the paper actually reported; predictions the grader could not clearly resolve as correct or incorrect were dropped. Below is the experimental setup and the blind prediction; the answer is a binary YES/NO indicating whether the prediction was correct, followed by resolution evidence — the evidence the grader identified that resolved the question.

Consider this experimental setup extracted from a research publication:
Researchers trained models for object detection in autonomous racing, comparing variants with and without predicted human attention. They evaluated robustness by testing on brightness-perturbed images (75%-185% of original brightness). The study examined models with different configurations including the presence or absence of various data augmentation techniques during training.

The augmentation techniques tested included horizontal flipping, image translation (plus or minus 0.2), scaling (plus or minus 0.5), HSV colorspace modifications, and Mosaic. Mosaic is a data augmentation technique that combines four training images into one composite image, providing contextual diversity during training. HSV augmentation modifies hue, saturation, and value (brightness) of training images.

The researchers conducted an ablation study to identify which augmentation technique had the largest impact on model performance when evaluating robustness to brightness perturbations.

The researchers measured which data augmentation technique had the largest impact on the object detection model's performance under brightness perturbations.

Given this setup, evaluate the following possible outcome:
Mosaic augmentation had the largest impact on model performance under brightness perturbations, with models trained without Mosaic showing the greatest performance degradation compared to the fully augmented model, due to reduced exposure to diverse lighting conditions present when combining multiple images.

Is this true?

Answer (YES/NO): YES